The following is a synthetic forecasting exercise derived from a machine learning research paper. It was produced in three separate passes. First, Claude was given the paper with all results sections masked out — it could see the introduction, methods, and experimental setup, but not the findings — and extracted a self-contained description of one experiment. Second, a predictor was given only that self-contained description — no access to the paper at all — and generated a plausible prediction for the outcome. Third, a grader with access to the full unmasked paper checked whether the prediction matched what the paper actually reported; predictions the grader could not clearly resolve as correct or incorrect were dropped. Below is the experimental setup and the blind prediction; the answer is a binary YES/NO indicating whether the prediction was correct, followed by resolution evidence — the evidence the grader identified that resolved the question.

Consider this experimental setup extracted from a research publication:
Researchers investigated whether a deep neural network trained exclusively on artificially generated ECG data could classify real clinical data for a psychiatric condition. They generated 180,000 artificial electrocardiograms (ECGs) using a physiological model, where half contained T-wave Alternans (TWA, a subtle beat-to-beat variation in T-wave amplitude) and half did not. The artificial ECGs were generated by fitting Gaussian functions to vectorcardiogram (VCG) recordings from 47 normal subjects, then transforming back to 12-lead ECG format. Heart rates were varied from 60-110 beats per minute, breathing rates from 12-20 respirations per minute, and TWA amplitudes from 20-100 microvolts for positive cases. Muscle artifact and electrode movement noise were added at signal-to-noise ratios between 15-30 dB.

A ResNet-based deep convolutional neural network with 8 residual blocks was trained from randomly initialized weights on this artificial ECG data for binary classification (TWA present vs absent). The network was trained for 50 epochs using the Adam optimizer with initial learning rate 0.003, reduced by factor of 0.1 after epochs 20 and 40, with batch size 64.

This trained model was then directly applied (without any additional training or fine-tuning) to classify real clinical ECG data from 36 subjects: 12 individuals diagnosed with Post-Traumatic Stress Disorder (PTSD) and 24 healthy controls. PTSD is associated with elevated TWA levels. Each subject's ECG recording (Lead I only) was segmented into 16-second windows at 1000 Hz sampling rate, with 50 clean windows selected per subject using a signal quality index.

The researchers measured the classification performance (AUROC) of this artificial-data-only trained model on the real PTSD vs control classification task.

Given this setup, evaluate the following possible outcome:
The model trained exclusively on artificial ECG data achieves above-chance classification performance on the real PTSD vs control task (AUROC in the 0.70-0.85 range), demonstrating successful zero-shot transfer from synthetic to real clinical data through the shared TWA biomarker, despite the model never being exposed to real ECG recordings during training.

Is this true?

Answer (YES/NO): NO